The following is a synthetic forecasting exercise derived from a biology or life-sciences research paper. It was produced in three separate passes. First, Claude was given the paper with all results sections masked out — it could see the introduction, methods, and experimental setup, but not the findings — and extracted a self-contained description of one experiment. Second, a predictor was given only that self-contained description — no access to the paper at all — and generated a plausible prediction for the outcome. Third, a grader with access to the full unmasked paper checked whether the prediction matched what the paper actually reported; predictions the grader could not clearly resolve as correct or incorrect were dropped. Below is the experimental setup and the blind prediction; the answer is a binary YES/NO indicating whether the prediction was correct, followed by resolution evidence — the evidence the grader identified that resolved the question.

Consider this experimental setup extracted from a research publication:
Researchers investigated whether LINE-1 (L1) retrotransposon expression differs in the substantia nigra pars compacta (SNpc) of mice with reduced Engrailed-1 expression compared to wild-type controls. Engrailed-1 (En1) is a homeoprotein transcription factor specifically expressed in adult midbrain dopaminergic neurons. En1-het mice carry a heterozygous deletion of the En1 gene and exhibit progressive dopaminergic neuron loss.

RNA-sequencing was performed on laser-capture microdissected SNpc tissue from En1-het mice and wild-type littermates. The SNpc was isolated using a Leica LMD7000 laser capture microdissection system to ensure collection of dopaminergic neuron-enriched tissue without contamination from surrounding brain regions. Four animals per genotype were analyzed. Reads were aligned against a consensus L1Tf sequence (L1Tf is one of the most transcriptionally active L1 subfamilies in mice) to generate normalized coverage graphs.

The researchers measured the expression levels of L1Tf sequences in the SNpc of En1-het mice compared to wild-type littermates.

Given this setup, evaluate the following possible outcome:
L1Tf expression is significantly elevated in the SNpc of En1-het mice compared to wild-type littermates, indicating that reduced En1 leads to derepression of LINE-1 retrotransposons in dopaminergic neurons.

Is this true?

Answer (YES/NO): YES